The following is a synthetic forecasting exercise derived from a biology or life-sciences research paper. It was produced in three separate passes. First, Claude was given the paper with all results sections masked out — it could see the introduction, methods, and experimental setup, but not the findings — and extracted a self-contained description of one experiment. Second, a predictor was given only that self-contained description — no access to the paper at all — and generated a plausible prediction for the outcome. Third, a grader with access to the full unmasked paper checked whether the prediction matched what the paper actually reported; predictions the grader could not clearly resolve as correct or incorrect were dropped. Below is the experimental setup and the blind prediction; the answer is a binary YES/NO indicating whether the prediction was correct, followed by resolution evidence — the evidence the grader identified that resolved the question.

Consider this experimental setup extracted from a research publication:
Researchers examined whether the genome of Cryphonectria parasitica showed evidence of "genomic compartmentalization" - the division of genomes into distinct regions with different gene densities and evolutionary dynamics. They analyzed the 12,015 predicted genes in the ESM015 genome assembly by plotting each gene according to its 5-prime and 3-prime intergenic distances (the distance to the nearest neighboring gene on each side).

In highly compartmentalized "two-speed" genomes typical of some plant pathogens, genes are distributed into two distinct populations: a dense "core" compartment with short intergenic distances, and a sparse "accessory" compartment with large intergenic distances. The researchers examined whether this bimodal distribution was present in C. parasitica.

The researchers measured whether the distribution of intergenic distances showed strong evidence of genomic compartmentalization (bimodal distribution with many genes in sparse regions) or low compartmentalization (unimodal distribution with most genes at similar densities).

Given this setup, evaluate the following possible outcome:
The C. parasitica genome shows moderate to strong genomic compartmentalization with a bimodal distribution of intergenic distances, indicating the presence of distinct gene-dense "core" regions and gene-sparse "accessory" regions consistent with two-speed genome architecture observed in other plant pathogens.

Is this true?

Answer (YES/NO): NO